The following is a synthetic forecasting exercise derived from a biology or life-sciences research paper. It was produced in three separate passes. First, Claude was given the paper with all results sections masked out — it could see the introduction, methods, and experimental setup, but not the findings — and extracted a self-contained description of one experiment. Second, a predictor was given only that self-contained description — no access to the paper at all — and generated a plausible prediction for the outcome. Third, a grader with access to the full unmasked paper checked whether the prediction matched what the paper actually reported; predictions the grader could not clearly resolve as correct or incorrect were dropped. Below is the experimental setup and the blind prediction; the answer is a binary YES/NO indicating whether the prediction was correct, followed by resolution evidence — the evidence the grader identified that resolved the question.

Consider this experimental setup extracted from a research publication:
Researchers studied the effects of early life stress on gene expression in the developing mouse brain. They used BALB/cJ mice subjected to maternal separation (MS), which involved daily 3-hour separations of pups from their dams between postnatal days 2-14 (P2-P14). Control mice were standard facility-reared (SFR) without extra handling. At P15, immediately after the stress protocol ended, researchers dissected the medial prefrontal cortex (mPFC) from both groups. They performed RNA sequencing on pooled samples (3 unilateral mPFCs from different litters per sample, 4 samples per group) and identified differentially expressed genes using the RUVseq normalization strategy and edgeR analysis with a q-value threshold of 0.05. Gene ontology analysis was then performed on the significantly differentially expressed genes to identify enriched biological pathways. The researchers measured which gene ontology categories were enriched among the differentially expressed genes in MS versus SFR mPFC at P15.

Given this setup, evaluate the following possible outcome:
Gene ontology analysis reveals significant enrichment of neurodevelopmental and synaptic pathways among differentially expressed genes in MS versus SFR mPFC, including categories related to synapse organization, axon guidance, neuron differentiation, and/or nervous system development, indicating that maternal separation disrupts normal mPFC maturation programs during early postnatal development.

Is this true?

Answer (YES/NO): NO